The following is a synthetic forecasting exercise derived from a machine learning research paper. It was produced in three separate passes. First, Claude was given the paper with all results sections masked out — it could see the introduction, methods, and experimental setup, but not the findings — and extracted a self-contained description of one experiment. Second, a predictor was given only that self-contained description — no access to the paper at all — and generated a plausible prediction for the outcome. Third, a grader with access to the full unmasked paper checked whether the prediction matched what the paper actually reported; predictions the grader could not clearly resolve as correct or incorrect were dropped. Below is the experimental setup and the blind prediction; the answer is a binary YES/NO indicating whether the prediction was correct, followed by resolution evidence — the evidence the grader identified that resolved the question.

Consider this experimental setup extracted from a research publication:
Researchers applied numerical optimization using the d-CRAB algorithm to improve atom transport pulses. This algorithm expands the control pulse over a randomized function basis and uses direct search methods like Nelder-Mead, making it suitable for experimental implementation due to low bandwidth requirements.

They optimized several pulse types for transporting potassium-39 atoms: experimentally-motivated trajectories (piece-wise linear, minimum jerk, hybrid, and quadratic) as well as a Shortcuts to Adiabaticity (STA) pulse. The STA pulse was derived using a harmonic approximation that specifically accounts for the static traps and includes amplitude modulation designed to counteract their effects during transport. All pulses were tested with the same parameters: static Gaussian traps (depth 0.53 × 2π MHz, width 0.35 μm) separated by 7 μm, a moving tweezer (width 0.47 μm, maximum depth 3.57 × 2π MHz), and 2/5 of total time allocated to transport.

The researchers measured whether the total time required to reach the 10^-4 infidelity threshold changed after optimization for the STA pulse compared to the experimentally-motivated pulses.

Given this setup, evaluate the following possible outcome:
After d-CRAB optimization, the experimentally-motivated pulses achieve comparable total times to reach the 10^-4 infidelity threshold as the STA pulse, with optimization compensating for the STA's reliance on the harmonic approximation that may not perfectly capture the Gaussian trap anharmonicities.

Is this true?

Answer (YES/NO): NO